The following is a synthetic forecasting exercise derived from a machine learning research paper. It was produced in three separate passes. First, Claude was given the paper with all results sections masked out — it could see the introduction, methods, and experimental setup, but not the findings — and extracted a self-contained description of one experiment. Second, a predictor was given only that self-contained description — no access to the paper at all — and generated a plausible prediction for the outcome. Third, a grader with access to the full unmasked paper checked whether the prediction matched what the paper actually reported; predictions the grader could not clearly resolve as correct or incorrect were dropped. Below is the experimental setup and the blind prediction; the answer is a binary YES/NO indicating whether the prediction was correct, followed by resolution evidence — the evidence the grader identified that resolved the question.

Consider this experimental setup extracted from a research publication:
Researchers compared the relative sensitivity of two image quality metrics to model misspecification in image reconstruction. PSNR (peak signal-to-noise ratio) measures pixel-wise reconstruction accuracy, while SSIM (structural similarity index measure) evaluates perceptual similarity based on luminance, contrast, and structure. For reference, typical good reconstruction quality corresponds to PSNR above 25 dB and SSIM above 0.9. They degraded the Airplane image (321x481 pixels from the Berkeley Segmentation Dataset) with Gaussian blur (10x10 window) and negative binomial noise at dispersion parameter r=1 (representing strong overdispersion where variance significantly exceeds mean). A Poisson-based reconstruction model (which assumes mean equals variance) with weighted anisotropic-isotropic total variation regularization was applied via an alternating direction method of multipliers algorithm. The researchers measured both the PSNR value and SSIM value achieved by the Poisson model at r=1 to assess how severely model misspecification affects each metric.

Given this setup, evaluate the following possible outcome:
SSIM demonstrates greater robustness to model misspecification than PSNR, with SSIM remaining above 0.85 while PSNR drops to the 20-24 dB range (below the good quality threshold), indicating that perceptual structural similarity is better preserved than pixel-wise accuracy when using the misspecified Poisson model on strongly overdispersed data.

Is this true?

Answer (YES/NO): NO